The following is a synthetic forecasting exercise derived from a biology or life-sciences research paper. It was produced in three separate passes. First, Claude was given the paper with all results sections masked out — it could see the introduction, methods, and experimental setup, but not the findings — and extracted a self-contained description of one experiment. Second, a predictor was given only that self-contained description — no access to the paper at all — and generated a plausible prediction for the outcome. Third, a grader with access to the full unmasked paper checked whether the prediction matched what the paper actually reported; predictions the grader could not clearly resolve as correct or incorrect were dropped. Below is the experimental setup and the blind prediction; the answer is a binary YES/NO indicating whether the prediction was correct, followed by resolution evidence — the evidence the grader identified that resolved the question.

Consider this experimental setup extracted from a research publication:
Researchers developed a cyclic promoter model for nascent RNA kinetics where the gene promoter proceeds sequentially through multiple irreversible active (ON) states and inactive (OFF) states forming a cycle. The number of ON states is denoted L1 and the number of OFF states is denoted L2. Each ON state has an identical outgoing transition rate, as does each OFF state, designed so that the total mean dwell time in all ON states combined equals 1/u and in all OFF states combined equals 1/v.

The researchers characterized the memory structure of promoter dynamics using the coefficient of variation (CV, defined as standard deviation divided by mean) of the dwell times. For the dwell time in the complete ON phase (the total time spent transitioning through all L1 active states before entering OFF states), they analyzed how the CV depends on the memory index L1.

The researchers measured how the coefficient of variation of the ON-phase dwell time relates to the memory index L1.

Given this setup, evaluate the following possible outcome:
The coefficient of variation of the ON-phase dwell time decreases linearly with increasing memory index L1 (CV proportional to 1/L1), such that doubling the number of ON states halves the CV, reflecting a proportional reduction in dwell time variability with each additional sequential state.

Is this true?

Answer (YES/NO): YES